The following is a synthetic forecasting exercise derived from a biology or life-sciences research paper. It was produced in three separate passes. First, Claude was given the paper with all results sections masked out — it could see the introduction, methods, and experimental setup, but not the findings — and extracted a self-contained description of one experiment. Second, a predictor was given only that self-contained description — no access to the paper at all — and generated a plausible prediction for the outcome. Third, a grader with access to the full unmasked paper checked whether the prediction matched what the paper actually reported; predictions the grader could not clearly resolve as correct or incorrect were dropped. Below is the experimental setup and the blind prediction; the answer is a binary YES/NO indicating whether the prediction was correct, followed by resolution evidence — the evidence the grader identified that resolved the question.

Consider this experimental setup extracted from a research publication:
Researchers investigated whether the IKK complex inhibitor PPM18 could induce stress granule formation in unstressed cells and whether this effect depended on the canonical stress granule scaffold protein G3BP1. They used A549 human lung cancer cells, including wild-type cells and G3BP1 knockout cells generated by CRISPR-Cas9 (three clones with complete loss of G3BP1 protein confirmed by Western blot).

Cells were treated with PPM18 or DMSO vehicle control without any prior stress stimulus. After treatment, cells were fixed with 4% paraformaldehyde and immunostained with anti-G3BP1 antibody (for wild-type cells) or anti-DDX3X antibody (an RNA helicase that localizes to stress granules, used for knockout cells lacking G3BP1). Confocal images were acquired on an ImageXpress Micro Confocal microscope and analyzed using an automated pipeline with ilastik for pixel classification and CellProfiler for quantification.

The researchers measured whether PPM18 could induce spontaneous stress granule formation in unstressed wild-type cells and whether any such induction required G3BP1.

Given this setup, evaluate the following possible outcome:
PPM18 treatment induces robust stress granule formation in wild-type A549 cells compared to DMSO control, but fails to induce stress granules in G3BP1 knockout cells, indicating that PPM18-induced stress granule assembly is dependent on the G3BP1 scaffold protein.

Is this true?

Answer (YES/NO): YES